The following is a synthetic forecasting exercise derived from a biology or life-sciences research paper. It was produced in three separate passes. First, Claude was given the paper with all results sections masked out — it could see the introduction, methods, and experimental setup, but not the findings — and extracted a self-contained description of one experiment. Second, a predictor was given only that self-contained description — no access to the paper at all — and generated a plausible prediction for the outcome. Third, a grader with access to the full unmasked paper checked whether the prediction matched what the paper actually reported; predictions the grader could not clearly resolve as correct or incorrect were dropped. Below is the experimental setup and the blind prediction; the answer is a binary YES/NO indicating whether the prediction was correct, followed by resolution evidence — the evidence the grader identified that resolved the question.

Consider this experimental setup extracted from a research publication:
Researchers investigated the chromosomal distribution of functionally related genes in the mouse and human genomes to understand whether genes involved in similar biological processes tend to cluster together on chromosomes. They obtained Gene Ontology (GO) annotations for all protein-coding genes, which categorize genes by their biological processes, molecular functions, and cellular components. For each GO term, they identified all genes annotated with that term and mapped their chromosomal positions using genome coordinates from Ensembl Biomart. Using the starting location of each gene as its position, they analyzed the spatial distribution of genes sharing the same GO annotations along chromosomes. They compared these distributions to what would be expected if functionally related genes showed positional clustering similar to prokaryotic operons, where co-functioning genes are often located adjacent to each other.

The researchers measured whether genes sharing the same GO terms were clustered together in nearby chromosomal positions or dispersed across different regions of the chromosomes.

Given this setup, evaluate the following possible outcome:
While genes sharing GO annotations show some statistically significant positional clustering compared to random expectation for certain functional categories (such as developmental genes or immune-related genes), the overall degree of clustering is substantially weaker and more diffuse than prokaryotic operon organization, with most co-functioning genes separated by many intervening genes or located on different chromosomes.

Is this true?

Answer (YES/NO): NO